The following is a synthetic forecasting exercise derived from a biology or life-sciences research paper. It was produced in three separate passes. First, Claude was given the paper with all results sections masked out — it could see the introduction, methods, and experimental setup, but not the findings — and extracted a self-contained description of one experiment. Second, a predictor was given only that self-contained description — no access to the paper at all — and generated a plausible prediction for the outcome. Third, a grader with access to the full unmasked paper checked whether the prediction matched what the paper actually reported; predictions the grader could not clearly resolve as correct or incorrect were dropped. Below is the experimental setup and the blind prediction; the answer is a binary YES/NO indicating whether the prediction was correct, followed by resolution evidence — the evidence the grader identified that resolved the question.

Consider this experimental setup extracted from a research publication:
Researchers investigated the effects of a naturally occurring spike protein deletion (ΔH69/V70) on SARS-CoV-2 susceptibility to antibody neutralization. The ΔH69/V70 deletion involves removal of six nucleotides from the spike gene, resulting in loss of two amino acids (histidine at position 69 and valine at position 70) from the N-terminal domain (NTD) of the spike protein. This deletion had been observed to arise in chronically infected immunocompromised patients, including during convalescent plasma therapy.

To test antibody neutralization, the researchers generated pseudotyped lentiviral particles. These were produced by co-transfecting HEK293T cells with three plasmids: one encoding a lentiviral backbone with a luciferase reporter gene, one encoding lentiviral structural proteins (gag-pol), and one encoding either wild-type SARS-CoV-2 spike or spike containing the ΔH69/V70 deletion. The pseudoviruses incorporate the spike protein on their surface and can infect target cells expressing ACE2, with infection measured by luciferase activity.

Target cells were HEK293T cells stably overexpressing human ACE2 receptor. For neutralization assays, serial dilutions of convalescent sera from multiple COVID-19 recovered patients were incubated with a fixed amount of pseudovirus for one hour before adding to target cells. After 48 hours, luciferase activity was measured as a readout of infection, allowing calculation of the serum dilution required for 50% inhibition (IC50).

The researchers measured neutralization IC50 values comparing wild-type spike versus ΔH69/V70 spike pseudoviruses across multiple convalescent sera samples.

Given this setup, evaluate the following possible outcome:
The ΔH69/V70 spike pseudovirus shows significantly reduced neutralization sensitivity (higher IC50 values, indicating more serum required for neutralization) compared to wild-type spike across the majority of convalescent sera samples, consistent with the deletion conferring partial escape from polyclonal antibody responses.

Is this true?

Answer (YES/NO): NO